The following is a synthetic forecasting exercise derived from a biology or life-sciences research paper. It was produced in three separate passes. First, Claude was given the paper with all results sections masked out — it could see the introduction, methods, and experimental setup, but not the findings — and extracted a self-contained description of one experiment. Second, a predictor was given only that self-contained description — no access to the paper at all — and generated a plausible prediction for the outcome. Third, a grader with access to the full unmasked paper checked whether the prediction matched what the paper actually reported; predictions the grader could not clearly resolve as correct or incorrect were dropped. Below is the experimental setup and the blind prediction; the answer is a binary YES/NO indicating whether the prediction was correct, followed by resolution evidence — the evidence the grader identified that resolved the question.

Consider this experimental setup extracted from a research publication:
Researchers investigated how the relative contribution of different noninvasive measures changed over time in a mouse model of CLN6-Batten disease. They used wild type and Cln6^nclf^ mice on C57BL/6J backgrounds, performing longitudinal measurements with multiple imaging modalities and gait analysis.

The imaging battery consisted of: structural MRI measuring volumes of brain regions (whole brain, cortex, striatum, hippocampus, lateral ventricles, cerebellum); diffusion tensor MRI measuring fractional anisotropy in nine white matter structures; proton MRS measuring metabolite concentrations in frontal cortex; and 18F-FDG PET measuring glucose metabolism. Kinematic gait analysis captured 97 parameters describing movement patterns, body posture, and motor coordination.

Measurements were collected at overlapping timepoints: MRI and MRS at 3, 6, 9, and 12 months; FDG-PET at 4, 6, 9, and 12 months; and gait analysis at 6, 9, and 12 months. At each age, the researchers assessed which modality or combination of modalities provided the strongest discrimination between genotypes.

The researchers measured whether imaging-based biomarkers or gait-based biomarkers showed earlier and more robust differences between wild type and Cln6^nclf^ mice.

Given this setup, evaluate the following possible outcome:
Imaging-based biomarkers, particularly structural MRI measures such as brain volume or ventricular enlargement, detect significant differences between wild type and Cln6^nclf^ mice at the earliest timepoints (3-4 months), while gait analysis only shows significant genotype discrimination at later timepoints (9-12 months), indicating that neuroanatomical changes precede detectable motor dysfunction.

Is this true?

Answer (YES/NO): NO